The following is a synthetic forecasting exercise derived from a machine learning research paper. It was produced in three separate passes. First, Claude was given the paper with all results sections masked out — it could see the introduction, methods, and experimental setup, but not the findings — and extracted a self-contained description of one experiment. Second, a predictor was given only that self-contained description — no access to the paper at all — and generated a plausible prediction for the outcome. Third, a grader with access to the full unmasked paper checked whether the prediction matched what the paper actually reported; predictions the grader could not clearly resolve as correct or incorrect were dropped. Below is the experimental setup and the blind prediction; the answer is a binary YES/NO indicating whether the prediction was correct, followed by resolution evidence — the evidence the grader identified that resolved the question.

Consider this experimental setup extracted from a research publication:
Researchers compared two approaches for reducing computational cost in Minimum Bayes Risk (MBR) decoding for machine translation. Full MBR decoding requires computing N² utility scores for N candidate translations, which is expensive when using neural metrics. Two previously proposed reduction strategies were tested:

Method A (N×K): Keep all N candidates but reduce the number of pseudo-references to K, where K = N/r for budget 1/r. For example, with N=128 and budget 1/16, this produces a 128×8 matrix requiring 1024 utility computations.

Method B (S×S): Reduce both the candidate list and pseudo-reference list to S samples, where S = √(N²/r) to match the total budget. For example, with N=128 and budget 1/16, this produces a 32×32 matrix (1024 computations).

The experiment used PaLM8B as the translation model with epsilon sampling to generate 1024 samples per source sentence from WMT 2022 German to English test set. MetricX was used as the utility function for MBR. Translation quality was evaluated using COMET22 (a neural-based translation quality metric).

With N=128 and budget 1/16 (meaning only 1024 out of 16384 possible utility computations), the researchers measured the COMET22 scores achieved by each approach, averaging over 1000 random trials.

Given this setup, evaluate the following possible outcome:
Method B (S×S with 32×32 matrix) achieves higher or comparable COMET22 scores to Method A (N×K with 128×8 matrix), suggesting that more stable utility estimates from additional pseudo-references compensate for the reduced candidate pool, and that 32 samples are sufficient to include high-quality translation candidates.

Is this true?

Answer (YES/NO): YES